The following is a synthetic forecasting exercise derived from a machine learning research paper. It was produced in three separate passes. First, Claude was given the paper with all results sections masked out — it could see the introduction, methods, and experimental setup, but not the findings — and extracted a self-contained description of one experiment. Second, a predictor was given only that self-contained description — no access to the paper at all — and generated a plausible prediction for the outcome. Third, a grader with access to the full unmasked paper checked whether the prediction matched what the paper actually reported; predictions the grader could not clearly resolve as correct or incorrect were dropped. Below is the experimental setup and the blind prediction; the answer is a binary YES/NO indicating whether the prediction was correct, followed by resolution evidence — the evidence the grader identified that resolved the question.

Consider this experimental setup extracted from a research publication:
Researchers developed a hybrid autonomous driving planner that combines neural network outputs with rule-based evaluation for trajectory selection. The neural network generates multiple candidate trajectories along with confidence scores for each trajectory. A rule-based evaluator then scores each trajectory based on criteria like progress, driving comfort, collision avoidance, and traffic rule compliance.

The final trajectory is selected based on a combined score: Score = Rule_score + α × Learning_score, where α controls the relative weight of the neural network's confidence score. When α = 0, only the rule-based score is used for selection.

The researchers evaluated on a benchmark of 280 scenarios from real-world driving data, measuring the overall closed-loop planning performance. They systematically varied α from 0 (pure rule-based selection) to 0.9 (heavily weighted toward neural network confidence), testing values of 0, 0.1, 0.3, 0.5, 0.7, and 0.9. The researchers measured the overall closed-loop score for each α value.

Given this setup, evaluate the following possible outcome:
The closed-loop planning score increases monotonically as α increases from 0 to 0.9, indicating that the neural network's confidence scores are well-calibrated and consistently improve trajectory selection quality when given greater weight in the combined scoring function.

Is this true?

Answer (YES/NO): NO